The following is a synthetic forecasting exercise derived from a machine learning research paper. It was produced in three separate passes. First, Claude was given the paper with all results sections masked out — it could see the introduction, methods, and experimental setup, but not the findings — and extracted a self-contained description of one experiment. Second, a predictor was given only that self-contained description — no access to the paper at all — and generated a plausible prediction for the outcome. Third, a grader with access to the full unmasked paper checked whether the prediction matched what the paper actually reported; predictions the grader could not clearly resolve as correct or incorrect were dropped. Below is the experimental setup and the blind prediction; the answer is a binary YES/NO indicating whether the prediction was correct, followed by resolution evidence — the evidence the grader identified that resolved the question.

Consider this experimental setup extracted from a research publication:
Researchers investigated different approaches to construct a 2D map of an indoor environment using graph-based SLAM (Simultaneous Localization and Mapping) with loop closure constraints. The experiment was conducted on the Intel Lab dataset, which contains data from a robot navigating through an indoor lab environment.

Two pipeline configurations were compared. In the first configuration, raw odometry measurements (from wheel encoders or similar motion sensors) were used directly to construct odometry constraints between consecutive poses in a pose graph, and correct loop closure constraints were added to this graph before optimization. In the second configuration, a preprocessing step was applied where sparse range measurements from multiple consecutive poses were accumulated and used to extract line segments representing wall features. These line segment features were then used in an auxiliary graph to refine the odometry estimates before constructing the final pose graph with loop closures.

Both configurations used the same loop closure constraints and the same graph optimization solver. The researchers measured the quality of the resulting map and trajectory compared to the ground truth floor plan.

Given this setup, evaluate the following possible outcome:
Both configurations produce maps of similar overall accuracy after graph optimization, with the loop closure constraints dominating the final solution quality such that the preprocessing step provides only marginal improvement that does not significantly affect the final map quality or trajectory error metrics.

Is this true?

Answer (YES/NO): NO